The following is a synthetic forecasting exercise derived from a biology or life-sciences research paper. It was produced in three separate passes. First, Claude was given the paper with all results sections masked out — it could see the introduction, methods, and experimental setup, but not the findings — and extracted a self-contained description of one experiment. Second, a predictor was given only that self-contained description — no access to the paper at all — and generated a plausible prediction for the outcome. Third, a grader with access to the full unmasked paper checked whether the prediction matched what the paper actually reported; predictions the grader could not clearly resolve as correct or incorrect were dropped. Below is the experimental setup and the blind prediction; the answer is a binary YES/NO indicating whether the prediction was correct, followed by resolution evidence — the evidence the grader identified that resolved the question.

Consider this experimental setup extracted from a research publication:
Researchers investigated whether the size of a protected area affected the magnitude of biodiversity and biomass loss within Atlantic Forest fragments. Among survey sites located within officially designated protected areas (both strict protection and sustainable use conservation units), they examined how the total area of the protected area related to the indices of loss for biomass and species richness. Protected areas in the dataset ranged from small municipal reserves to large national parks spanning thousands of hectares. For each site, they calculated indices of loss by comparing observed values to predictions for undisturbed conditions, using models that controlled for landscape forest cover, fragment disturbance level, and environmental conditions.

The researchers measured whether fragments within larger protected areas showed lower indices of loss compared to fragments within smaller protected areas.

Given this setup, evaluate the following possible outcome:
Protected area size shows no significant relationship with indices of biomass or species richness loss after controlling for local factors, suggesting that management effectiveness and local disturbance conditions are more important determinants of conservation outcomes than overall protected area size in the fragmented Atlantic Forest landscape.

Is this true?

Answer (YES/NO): NO